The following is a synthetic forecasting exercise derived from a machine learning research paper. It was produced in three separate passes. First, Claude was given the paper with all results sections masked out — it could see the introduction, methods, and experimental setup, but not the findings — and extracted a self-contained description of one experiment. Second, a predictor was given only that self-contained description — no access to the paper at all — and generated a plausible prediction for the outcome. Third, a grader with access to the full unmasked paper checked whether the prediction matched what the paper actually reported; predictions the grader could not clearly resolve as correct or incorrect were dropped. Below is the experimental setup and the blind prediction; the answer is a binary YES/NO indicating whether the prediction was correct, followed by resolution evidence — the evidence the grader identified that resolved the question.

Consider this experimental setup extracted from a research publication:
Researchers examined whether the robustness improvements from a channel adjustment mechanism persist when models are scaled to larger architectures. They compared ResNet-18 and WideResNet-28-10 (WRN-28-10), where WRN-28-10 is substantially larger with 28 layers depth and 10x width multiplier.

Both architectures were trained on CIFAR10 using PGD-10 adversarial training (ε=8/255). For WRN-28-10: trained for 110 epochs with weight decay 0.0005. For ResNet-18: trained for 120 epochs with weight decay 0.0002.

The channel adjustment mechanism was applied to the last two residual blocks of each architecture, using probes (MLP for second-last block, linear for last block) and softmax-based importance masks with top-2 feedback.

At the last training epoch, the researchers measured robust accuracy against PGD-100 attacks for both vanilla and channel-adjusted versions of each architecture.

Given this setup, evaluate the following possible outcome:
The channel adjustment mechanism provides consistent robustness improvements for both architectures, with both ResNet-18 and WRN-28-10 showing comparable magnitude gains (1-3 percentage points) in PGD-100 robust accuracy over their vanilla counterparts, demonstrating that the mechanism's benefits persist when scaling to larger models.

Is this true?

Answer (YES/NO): NO